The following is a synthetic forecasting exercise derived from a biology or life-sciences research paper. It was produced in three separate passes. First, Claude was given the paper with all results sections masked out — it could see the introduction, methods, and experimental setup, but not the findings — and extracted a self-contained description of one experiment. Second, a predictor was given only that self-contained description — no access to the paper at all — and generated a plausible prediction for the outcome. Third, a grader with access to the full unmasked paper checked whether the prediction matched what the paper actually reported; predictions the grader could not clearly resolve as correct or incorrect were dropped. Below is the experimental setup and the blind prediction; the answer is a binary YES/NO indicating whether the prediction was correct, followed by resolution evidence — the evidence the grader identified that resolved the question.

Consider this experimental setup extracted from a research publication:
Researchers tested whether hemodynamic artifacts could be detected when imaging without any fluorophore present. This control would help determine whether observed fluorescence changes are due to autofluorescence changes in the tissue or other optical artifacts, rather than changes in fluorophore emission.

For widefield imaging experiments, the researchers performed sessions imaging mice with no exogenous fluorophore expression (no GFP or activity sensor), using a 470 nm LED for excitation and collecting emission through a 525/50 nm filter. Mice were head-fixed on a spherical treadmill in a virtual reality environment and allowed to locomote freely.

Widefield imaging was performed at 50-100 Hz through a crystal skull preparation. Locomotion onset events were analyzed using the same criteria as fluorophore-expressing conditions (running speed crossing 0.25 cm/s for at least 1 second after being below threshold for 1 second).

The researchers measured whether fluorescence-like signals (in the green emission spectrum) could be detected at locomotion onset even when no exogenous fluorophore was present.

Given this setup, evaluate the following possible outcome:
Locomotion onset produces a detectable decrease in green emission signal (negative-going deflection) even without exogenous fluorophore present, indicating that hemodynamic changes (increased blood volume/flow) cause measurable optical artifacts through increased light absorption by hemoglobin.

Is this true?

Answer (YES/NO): NO